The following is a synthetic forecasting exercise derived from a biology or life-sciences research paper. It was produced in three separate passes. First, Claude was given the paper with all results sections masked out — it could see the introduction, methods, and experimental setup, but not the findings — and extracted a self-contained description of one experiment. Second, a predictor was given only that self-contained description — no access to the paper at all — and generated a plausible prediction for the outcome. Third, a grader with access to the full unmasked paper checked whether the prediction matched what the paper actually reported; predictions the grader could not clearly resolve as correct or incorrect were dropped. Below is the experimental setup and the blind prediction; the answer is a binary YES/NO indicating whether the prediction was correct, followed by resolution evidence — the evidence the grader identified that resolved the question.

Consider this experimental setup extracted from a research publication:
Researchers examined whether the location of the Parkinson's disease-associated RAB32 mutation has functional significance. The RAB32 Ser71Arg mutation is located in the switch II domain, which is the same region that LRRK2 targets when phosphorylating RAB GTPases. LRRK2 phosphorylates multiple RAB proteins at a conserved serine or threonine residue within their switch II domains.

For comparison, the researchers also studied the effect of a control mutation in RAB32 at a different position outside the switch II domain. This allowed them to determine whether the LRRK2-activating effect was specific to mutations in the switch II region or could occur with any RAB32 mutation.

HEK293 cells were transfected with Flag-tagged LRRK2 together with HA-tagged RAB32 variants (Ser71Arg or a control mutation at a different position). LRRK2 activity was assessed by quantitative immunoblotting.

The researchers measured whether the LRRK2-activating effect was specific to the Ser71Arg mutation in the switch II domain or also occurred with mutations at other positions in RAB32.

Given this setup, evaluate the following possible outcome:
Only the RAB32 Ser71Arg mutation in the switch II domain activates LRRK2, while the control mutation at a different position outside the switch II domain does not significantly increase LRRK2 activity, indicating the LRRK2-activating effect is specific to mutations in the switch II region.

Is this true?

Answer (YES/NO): NO